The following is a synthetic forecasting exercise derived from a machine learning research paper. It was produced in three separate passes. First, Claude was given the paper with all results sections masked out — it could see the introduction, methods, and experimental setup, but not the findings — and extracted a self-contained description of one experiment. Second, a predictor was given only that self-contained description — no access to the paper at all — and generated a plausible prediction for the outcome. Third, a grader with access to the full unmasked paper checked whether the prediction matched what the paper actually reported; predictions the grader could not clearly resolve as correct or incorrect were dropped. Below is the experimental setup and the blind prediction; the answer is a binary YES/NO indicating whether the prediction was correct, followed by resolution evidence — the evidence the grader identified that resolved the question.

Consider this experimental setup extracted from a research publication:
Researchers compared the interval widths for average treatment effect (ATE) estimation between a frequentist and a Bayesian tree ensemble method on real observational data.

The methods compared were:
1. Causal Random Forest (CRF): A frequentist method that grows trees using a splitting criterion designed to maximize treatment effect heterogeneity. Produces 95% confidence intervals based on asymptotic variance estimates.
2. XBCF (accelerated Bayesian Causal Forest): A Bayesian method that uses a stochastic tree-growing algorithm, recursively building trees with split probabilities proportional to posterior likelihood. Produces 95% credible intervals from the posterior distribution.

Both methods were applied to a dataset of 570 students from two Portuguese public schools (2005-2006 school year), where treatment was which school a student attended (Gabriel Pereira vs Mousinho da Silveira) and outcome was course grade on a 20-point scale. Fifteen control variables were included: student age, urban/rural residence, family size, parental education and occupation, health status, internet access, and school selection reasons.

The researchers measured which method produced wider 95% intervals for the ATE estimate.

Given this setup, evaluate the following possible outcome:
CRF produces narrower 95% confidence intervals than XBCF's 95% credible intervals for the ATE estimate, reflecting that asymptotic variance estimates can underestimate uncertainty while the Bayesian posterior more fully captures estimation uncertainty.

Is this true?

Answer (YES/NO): NO